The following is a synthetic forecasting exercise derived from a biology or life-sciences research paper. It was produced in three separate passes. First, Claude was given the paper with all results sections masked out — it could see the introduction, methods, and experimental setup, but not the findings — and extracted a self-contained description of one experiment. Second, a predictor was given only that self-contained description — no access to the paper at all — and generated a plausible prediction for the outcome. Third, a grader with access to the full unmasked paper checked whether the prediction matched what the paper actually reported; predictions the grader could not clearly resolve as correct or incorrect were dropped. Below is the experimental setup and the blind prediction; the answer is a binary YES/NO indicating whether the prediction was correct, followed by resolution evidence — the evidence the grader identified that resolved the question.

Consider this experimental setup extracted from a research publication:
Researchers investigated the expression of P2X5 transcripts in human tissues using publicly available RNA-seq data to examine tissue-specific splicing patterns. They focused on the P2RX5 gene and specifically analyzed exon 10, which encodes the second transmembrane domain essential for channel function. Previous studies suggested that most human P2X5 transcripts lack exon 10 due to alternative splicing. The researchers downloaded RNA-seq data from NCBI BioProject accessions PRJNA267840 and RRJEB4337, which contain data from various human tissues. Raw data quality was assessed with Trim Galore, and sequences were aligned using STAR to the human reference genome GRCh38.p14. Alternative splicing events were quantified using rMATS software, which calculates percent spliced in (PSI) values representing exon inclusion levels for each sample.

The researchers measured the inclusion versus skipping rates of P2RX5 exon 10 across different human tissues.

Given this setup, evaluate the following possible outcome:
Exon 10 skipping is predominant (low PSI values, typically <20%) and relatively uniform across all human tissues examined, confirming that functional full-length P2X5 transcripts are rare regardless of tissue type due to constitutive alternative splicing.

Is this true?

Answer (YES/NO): NO